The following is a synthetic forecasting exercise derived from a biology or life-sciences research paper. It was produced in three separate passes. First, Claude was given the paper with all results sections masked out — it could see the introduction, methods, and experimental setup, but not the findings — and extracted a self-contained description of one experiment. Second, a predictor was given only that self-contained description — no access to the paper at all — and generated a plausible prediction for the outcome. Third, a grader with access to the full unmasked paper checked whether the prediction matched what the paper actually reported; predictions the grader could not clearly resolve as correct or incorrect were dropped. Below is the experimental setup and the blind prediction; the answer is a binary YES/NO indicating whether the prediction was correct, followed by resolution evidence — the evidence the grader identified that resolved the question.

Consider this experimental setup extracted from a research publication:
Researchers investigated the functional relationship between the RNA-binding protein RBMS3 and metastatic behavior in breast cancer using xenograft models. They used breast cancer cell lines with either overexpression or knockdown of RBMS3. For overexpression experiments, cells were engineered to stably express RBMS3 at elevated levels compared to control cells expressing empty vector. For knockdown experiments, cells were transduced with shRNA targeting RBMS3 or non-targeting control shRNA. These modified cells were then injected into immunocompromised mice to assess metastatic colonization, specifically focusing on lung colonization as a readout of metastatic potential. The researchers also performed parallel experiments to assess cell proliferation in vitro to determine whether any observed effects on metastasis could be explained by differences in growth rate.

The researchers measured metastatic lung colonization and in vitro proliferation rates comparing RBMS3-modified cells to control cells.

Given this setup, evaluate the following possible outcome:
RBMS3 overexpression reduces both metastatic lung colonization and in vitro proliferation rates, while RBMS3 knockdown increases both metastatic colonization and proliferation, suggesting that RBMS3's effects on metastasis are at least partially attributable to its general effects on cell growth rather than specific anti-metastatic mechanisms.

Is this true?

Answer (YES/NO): NO